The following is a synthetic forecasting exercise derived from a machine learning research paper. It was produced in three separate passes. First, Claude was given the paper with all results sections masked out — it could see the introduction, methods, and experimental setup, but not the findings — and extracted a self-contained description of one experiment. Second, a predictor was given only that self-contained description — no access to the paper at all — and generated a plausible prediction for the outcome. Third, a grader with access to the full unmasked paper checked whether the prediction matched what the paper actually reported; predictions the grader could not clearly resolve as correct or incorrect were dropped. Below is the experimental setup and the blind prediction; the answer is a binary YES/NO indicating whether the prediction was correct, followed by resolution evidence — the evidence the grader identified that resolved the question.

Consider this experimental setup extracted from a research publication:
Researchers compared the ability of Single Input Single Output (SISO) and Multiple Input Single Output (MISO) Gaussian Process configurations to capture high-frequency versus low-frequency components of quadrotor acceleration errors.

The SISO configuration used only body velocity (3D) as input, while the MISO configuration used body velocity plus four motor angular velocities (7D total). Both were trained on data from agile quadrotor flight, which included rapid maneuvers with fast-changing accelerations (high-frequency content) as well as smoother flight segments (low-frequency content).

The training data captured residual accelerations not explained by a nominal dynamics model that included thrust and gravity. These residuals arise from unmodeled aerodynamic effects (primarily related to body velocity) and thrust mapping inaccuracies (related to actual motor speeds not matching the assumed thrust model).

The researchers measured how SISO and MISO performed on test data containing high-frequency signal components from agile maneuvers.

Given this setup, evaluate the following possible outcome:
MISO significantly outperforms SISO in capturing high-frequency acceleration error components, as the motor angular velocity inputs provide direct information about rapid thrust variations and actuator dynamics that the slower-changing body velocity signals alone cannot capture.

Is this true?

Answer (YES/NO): YES